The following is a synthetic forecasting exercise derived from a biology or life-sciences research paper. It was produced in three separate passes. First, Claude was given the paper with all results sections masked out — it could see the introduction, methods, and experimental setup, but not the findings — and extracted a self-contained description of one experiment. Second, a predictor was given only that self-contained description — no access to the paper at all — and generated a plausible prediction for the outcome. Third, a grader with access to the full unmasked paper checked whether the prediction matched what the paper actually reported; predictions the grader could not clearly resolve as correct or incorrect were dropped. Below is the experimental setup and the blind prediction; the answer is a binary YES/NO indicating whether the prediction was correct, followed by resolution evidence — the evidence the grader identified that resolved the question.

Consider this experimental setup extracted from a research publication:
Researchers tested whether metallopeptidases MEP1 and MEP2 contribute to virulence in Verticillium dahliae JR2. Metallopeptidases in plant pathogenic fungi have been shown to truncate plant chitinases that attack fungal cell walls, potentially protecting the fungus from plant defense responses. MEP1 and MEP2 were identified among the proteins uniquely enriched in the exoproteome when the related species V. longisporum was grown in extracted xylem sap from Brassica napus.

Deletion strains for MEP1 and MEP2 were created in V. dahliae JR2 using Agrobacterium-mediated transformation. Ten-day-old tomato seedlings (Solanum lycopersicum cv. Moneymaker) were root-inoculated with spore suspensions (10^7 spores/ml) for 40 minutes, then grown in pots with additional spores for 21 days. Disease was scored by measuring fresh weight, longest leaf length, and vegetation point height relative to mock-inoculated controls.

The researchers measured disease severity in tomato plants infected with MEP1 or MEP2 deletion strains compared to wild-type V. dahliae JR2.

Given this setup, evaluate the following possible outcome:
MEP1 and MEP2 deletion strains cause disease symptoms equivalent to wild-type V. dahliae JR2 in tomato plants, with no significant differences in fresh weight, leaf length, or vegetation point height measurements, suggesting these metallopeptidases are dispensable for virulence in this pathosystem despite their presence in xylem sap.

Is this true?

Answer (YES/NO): YES